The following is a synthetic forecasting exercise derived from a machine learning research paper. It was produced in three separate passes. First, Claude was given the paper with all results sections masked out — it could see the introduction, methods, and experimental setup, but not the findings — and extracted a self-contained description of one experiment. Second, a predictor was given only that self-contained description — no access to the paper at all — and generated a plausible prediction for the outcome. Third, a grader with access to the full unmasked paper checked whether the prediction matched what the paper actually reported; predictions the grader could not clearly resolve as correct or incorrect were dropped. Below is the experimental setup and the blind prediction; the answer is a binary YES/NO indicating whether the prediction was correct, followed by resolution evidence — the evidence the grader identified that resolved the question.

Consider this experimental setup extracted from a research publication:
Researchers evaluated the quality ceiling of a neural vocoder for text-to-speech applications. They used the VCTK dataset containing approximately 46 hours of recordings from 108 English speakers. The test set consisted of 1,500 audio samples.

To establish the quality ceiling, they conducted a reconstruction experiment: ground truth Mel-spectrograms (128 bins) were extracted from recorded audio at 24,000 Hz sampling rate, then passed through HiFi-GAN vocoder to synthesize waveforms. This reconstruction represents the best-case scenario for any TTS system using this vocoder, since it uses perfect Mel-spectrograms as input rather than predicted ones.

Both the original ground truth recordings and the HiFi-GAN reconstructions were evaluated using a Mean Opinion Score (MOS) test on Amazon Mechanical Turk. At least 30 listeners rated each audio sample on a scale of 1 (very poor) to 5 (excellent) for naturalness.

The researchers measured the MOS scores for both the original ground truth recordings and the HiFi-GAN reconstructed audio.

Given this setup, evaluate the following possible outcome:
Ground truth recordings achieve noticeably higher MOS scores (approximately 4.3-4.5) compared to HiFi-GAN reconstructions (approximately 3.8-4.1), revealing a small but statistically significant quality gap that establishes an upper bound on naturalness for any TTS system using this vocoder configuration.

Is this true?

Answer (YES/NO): NO